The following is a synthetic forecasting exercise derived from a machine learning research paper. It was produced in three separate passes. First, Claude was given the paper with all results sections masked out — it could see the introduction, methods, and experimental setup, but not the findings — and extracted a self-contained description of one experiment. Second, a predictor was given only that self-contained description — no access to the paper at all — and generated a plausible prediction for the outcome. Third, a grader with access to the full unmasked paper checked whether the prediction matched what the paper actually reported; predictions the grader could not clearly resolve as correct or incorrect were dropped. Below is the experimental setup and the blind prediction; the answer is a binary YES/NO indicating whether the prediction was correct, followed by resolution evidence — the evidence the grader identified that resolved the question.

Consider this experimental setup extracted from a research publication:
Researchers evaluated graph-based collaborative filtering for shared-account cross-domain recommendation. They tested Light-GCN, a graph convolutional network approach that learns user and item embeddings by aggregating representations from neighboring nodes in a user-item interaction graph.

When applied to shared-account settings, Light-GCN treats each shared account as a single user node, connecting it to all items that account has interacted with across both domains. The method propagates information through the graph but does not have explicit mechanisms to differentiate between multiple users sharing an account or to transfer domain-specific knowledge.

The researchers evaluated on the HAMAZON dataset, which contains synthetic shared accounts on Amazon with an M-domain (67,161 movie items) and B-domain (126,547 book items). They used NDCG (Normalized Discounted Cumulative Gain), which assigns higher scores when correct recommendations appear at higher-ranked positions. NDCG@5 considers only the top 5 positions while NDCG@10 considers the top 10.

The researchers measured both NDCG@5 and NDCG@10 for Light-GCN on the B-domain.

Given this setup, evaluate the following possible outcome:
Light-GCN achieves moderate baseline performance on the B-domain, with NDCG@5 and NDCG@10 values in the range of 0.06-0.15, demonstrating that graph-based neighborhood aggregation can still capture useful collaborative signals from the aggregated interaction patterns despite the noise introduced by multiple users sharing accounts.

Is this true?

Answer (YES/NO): NO